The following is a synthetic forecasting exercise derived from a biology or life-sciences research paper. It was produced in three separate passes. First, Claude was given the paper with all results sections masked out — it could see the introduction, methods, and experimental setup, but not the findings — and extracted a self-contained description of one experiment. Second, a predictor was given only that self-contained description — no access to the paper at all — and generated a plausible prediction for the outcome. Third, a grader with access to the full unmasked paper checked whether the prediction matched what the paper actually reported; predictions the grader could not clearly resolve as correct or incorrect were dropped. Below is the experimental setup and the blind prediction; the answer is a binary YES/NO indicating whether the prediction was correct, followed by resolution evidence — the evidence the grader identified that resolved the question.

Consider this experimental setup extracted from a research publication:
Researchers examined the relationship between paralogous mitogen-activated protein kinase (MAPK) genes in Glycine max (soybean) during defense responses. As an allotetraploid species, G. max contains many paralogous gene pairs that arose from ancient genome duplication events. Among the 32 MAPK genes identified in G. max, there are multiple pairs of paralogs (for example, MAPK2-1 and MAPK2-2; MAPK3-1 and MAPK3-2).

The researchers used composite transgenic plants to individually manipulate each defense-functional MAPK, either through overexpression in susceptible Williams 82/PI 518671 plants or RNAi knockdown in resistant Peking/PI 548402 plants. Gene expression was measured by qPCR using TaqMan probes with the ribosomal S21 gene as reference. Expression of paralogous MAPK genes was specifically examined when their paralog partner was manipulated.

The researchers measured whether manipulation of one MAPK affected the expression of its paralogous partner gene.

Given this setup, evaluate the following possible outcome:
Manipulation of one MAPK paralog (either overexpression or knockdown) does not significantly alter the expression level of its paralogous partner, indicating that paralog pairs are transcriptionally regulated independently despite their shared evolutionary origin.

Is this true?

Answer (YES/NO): NO